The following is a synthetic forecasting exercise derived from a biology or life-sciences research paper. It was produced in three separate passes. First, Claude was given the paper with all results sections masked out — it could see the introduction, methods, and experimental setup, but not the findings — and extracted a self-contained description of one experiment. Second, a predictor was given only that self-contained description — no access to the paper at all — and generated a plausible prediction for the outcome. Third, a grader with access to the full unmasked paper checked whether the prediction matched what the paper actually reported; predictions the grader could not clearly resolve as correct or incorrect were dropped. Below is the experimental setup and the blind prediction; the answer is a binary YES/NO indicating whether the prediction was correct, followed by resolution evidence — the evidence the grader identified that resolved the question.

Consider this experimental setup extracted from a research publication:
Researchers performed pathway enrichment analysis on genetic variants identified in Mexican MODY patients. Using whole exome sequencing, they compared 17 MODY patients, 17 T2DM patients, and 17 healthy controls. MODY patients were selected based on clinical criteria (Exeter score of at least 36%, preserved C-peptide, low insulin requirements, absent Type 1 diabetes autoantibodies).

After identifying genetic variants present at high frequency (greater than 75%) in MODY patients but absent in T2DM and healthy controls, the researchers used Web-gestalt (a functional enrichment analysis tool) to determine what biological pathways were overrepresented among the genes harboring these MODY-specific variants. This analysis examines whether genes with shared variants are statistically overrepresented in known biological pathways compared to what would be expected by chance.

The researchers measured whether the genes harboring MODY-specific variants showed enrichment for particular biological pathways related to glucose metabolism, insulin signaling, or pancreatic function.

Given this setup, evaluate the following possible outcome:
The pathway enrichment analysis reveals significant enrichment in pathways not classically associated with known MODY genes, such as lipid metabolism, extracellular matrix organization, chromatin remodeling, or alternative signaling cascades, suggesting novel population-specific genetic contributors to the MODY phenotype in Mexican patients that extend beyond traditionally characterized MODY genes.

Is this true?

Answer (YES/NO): YES